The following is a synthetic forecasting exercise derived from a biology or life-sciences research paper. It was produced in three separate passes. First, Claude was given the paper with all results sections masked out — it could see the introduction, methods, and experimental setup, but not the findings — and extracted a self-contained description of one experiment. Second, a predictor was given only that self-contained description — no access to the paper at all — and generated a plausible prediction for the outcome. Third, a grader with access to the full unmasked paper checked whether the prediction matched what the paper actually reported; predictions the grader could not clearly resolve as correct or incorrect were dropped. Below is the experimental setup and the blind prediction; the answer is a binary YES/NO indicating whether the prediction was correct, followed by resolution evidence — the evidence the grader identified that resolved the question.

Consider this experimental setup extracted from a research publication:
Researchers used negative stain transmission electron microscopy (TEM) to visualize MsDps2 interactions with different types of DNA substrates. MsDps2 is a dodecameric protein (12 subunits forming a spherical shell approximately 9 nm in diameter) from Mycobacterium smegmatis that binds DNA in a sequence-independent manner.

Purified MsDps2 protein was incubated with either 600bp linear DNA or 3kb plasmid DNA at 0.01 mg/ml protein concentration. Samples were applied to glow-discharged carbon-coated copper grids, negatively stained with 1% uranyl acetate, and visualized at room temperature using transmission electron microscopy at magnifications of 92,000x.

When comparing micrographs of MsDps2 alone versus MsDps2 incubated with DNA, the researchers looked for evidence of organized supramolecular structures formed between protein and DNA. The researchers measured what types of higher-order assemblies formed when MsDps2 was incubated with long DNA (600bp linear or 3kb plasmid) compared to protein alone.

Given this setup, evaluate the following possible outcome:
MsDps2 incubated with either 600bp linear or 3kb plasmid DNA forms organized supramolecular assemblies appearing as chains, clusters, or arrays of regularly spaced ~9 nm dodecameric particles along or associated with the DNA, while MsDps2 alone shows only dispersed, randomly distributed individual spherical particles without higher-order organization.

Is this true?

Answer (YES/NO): YES